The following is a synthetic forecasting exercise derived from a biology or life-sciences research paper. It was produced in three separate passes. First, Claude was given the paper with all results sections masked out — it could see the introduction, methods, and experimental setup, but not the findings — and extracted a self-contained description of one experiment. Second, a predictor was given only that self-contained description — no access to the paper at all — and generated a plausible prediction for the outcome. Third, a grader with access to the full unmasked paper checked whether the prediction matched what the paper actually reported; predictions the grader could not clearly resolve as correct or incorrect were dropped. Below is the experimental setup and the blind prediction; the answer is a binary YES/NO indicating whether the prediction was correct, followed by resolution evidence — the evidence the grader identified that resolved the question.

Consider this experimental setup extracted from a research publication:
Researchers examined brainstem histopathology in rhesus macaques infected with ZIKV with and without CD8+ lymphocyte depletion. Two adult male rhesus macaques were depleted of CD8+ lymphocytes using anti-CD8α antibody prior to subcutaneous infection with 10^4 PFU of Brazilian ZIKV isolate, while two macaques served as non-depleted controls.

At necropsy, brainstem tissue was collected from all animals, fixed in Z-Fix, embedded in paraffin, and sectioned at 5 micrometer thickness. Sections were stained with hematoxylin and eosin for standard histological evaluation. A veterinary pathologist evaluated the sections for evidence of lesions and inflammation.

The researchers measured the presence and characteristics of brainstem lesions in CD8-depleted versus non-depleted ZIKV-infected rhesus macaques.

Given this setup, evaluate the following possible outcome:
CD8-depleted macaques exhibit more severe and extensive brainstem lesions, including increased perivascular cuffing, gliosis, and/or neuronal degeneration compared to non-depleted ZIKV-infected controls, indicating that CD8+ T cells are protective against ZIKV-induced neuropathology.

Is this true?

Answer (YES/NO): YES